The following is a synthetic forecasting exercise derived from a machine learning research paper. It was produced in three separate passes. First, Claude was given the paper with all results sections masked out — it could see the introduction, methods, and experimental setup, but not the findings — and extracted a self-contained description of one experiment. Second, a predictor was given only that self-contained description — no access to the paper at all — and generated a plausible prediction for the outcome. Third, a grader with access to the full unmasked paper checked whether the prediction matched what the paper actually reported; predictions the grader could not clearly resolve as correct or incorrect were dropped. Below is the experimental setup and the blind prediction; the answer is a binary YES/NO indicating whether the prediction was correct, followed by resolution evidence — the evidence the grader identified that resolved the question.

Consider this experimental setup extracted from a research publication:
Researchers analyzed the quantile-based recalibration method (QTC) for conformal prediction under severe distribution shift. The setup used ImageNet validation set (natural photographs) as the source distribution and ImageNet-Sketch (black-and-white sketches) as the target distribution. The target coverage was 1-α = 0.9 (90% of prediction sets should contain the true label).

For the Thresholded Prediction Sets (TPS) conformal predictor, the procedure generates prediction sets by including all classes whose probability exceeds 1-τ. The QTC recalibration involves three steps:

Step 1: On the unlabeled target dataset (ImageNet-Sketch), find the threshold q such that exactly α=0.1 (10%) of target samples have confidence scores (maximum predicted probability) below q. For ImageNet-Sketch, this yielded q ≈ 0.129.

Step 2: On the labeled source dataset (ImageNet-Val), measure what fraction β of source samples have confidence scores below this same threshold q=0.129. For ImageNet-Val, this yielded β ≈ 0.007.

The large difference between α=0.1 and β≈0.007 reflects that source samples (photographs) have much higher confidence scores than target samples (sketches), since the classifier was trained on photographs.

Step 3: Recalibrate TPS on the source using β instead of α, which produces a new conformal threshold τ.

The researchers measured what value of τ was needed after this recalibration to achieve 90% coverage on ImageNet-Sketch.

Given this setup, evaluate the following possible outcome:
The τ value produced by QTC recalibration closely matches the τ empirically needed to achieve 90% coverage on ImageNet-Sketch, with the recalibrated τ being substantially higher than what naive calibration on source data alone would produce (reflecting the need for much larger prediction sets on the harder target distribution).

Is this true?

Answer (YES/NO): YES